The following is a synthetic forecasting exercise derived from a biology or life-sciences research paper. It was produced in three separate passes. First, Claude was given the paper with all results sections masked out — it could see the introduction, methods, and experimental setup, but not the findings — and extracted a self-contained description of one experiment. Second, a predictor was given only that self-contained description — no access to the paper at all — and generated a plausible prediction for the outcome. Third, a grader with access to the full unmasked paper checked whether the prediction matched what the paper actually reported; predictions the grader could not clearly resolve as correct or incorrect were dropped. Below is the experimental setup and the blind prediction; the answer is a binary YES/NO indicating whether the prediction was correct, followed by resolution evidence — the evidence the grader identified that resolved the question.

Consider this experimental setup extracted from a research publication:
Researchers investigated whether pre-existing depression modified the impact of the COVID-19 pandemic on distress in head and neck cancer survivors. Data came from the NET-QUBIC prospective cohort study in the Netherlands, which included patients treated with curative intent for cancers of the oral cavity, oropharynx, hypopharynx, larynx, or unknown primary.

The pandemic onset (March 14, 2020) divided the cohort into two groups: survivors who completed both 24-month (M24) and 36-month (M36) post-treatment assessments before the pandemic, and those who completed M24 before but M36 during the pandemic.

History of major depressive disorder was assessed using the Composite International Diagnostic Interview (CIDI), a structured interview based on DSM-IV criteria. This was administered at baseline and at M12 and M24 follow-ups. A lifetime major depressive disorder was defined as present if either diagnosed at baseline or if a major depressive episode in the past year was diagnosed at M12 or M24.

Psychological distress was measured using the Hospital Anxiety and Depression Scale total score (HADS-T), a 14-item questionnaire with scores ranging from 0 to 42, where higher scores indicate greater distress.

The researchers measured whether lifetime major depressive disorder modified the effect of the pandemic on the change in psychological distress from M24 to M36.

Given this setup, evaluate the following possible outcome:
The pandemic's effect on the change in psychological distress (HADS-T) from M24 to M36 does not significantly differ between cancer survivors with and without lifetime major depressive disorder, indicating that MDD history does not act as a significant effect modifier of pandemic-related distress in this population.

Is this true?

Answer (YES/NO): YES